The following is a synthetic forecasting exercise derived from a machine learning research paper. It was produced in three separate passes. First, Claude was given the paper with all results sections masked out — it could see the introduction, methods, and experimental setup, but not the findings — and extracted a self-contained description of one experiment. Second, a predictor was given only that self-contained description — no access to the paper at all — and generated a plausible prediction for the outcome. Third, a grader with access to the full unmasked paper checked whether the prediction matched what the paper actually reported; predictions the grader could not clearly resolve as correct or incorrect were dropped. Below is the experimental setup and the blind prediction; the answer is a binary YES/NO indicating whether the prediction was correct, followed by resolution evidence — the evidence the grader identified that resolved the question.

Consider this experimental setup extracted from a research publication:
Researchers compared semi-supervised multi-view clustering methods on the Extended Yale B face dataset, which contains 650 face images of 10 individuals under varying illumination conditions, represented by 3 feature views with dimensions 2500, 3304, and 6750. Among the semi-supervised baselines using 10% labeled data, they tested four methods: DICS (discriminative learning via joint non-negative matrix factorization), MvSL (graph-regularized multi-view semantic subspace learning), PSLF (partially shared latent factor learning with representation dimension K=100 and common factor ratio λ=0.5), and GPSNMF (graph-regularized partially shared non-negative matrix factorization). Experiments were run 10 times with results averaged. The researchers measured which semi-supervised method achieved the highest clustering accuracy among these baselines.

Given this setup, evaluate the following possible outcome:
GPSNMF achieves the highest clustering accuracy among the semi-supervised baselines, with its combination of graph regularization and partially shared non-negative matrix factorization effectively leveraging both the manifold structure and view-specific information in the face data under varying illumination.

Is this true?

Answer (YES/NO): YES